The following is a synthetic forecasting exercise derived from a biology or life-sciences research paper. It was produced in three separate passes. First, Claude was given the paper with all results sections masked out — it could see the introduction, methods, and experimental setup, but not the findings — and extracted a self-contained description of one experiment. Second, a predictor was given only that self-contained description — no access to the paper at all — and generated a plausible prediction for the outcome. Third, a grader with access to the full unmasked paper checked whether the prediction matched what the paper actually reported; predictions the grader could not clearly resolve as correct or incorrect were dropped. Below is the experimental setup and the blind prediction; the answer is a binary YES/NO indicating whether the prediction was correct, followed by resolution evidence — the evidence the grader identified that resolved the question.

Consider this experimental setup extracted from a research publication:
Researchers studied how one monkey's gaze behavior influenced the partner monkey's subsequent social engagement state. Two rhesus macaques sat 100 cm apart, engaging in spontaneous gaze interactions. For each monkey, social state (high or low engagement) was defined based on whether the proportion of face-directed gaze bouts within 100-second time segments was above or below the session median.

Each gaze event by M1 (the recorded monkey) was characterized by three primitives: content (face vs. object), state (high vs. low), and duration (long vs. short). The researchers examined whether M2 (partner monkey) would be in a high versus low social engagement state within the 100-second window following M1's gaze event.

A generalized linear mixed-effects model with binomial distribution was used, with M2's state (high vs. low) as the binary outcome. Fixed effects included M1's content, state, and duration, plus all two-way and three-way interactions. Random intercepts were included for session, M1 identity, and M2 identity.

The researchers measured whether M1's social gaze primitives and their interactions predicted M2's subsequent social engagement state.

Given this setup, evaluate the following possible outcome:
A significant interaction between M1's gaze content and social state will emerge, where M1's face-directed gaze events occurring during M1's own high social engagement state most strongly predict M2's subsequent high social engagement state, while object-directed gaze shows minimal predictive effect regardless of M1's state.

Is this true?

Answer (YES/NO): NO